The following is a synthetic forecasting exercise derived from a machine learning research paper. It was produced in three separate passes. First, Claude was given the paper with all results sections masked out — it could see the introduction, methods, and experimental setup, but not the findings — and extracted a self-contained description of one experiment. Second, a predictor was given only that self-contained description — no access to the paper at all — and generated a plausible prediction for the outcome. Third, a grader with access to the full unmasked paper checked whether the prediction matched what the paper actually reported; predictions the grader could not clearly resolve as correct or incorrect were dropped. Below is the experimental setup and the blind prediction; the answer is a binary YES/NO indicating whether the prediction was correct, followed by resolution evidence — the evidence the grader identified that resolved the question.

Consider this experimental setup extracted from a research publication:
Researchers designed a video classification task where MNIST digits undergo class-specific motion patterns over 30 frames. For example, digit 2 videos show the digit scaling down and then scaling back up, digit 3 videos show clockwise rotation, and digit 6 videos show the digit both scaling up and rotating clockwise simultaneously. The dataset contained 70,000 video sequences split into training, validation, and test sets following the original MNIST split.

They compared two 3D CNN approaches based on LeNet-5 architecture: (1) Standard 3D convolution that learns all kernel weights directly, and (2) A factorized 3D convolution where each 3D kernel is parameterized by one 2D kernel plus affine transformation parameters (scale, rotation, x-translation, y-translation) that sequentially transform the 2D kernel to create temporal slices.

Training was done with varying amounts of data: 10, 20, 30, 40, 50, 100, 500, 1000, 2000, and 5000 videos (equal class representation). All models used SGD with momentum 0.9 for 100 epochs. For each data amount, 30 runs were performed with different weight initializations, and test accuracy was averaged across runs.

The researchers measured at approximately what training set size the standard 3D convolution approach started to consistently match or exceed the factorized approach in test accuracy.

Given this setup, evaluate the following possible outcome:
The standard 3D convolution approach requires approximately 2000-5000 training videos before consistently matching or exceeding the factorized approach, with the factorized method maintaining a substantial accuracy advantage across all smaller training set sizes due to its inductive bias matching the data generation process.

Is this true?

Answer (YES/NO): NO